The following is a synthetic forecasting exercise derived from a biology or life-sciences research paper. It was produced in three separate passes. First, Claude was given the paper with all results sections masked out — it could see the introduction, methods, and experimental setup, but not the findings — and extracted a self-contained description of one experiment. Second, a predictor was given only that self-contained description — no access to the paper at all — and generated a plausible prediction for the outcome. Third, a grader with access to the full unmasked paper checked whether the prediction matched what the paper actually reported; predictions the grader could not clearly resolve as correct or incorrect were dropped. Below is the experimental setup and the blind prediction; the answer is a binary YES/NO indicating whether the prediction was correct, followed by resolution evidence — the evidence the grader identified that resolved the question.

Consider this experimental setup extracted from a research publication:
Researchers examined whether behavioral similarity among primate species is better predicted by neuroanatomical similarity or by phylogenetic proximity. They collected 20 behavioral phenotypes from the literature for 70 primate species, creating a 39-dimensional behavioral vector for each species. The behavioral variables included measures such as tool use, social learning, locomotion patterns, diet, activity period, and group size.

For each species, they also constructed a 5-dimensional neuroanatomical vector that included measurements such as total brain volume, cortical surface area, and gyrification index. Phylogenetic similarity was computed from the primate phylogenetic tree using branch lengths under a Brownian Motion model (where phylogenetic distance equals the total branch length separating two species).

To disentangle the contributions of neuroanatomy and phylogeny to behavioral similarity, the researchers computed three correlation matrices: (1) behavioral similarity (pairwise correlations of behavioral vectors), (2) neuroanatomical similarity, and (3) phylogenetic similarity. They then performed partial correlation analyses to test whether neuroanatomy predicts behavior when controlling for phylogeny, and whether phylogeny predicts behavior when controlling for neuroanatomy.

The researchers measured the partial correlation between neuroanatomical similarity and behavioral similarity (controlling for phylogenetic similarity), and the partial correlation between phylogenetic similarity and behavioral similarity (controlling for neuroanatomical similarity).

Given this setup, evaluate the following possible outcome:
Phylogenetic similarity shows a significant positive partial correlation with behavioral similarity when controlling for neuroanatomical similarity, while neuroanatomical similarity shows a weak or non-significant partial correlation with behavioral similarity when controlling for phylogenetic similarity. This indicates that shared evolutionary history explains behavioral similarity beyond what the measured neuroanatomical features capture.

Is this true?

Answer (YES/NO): NO